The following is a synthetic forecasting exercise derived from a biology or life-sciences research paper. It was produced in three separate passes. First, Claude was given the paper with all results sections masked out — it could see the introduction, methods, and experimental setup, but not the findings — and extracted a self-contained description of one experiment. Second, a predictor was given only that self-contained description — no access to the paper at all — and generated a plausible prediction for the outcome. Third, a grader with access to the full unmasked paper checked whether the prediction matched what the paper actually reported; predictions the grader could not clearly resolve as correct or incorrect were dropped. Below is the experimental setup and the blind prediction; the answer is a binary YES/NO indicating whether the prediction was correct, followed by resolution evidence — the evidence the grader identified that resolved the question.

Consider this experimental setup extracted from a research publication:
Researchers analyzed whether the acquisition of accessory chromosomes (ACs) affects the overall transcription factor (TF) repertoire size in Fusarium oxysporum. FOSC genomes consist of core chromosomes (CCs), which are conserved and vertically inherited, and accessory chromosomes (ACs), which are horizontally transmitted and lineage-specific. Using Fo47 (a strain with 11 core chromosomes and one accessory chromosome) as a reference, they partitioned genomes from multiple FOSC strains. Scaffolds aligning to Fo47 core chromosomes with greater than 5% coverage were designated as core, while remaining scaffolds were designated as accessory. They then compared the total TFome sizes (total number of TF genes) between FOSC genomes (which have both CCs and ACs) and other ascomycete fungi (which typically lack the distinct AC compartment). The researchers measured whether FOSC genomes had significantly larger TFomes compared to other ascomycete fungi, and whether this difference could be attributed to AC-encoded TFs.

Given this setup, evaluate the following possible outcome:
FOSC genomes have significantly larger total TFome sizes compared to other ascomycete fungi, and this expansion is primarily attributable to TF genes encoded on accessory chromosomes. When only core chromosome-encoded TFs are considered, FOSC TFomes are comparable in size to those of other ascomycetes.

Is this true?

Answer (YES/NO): NO